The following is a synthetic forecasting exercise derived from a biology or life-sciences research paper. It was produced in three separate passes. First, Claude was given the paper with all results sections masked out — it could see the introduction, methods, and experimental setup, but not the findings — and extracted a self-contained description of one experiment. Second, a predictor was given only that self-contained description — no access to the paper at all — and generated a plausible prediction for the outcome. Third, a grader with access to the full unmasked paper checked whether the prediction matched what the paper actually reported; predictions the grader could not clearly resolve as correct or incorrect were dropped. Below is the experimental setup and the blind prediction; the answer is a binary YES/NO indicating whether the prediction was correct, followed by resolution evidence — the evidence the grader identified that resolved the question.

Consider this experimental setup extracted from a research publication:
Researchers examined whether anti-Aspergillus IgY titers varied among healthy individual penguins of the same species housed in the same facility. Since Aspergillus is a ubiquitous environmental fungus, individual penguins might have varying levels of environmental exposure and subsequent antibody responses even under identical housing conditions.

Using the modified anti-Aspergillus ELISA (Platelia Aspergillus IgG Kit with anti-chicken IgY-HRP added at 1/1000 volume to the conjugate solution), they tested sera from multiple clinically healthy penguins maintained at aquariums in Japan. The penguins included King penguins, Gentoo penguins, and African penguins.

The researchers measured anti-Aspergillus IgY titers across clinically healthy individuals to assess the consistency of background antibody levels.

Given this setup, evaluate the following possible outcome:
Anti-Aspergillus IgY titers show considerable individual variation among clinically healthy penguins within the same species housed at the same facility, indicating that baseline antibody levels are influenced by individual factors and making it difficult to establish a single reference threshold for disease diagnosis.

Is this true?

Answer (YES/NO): YES